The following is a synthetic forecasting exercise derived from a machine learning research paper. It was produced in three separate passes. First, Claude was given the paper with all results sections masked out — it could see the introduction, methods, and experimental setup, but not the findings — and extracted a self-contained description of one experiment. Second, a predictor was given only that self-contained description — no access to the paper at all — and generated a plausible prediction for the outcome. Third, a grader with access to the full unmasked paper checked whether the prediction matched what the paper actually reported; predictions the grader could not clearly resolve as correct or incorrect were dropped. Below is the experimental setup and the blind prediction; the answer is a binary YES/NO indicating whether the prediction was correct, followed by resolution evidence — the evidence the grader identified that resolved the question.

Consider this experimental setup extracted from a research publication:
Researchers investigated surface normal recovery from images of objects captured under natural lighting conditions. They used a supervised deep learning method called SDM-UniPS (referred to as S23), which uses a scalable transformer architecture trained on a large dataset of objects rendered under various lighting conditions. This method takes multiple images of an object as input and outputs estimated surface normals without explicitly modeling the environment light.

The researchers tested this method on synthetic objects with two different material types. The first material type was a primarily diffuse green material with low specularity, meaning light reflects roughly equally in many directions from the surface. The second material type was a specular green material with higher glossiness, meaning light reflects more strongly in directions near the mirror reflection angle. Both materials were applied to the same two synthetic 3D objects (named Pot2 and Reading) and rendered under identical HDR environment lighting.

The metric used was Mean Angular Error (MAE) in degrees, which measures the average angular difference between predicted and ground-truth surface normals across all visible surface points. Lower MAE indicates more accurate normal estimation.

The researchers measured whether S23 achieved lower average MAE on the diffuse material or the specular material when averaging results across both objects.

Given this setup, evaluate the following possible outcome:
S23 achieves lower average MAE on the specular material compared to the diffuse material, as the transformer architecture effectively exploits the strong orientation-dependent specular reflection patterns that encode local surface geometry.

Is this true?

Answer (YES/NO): YES